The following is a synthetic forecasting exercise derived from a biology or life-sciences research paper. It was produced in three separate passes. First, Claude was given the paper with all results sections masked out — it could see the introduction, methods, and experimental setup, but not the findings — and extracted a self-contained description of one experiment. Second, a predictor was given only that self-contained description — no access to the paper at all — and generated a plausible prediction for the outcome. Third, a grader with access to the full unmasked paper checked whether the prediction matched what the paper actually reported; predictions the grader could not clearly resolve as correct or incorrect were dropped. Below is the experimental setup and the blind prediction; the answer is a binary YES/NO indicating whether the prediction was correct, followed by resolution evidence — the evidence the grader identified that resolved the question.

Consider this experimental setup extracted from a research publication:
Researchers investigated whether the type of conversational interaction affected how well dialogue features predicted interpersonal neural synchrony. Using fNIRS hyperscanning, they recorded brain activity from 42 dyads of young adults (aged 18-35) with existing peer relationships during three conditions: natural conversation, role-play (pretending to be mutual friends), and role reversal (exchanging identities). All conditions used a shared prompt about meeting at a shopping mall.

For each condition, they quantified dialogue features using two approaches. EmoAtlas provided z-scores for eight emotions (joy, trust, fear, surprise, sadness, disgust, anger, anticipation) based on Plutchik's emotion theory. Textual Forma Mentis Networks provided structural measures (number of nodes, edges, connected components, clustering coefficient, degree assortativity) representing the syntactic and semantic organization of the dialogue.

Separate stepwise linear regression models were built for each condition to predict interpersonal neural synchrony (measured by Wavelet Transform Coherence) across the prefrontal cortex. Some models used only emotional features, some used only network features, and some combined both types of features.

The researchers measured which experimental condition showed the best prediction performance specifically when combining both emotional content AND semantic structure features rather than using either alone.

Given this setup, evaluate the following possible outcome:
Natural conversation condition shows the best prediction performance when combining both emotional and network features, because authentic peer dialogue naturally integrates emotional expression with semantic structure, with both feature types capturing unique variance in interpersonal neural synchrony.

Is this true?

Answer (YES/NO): NO